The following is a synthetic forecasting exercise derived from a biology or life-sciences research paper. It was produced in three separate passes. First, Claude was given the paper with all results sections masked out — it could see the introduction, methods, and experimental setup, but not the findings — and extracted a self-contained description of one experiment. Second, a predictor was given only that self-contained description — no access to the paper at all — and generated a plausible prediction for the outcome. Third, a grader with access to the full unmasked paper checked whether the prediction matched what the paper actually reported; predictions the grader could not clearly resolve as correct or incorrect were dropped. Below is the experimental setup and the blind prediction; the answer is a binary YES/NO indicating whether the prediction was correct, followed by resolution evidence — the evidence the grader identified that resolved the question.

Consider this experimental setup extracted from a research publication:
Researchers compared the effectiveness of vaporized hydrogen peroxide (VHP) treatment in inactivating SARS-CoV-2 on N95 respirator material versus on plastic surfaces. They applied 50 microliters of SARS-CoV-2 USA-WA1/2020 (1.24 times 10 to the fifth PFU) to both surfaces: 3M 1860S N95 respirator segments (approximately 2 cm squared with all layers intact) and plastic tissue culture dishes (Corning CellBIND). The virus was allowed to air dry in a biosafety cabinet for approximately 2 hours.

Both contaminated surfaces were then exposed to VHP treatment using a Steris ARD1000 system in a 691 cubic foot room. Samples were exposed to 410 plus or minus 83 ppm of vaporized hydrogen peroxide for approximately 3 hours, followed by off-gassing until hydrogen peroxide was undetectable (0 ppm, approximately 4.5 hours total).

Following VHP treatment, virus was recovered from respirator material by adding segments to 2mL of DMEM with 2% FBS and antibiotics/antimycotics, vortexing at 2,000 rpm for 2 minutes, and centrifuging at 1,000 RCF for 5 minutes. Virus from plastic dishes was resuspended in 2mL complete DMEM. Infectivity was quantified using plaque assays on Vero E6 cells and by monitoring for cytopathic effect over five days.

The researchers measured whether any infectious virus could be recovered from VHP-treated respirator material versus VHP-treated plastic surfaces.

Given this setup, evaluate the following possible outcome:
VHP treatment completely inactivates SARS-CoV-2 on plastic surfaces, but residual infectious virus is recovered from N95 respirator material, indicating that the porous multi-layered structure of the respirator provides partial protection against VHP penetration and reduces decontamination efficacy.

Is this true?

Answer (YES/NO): NO